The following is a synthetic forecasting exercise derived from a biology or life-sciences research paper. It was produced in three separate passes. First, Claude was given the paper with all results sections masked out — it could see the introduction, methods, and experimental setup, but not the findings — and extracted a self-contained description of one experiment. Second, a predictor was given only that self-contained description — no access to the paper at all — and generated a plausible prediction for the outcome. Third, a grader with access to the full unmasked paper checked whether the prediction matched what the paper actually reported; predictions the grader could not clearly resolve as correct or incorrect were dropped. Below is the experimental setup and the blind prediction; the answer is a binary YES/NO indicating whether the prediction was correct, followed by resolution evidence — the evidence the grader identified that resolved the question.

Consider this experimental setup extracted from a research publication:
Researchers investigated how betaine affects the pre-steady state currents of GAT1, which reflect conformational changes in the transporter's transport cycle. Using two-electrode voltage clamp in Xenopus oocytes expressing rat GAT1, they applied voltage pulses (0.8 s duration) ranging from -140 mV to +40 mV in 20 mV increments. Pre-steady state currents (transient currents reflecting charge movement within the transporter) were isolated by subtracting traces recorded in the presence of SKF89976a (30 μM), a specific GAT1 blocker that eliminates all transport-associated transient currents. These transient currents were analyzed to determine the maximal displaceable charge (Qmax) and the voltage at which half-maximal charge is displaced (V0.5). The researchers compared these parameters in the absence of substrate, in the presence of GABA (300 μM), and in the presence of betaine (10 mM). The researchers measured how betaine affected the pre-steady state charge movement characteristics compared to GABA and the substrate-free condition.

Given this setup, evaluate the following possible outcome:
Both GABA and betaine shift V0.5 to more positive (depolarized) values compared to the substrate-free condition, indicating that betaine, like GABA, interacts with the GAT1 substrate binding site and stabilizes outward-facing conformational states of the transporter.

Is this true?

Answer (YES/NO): NO